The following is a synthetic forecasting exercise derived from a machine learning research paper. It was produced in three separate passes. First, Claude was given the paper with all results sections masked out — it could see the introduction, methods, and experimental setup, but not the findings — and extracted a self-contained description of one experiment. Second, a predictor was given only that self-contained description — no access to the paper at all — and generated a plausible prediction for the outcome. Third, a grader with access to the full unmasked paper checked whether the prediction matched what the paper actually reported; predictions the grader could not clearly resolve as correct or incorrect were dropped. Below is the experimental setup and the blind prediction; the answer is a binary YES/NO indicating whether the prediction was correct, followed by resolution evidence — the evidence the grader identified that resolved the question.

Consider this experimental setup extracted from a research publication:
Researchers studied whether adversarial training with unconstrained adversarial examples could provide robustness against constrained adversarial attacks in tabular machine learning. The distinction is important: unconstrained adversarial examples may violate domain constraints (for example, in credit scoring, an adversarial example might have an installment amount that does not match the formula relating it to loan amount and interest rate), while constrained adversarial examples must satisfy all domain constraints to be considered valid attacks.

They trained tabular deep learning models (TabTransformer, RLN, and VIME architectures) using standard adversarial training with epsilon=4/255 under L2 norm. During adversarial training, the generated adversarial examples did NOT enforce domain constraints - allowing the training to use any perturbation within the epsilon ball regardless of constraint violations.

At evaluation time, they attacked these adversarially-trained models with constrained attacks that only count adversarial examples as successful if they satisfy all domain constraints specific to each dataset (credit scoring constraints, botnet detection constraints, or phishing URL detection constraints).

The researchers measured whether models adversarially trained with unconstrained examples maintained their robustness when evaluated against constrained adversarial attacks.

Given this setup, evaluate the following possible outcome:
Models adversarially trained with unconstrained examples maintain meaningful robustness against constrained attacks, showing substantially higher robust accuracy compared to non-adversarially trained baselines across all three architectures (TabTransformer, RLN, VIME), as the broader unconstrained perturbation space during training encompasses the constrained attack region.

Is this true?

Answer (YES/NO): YES